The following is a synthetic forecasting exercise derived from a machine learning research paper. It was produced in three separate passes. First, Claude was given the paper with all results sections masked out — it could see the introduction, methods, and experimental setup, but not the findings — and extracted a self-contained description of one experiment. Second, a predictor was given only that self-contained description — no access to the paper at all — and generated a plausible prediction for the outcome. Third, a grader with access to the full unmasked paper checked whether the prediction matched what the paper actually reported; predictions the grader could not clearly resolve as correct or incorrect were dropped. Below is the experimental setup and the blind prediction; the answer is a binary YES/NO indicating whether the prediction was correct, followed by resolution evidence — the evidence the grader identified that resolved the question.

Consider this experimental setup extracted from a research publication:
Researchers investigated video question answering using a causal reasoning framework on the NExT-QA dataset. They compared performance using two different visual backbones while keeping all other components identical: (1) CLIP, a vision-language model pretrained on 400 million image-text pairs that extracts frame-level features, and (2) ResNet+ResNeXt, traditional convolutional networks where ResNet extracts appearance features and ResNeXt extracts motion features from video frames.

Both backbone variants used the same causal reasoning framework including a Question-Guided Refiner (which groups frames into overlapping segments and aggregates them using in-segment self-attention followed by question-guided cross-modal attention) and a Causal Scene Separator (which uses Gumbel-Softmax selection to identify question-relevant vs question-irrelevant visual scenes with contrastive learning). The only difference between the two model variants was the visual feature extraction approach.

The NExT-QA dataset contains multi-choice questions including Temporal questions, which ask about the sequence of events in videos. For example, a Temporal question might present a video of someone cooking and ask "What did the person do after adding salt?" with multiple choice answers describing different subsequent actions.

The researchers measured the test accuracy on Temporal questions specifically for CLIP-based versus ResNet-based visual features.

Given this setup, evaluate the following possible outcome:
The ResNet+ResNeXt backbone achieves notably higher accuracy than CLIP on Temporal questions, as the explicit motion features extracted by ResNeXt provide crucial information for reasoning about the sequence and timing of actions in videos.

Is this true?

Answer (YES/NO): NO